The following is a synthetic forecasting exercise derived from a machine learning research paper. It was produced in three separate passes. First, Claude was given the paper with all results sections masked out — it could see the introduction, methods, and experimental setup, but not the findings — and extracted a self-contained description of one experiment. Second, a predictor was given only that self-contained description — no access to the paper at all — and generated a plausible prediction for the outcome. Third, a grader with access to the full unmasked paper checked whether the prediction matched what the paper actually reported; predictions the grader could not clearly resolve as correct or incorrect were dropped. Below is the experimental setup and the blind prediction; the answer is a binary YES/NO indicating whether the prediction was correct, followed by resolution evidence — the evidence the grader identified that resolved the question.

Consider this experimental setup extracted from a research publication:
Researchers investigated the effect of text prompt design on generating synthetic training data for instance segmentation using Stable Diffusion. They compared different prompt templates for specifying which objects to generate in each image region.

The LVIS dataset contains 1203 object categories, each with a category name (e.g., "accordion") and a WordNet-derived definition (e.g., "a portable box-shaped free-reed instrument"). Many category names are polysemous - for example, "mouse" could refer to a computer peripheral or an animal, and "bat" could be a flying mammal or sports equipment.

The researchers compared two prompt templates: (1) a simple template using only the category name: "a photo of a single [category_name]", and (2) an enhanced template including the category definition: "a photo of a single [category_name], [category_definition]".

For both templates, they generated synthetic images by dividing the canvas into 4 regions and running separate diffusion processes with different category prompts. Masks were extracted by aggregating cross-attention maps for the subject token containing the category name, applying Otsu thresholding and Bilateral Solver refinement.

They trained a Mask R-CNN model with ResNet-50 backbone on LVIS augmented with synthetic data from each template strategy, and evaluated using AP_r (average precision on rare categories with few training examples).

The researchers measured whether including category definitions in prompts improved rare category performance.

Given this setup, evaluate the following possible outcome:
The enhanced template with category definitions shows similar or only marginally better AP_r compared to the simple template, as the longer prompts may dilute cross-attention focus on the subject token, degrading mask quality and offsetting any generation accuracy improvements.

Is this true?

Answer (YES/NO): NO